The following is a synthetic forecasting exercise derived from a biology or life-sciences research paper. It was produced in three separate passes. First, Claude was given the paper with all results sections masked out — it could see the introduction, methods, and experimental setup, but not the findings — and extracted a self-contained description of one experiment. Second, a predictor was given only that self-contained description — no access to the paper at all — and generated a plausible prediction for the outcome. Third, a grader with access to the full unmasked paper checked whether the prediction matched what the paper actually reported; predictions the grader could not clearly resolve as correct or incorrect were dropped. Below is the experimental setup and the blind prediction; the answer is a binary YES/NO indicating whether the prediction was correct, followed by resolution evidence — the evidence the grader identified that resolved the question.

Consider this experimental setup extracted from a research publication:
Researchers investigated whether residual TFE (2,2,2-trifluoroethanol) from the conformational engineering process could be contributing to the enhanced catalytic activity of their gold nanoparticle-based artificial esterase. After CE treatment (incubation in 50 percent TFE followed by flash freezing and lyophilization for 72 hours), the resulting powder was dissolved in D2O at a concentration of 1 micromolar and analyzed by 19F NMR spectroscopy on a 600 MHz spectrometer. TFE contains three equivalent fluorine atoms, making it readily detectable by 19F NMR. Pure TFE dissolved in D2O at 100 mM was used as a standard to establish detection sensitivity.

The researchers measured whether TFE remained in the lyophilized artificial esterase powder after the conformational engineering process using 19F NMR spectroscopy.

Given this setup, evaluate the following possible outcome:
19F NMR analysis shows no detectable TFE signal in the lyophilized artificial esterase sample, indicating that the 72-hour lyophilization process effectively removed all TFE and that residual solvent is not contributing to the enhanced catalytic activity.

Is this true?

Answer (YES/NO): NO